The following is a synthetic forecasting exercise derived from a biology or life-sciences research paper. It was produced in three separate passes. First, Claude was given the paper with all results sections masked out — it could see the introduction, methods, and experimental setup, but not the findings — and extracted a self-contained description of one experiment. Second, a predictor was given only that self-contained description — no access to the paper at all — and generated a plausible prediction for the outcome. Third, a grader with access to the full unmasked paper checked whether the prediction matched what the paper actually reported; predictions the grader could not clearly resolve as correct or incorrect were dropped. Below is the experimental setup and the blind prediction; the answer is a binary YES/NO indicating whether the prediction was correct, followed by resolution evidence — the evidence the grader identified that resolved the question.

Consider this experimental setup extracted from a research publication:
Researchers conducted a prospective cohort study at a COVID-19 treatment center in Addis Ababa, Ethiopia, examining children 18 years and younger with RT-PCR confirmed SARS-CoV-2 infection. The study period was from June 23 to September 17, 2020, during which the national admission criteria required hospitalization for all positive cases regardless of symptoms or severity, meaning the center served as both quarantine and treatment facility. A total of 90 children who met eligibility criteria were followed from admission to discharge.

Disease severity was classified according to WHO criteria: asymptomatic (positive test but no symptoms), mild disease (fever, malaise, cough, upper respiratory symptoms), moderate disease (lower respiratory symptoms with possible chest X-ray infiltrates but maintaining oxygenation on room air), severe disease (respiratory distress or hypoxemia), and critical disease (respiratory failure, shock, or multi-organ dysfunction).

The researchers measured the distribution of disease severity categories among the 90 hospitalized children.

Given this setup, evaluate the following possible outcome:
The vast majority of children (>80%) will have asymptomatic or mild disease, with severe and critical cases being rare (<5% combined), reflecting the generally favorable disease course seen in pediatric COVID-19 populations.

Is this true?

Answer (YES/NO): YES